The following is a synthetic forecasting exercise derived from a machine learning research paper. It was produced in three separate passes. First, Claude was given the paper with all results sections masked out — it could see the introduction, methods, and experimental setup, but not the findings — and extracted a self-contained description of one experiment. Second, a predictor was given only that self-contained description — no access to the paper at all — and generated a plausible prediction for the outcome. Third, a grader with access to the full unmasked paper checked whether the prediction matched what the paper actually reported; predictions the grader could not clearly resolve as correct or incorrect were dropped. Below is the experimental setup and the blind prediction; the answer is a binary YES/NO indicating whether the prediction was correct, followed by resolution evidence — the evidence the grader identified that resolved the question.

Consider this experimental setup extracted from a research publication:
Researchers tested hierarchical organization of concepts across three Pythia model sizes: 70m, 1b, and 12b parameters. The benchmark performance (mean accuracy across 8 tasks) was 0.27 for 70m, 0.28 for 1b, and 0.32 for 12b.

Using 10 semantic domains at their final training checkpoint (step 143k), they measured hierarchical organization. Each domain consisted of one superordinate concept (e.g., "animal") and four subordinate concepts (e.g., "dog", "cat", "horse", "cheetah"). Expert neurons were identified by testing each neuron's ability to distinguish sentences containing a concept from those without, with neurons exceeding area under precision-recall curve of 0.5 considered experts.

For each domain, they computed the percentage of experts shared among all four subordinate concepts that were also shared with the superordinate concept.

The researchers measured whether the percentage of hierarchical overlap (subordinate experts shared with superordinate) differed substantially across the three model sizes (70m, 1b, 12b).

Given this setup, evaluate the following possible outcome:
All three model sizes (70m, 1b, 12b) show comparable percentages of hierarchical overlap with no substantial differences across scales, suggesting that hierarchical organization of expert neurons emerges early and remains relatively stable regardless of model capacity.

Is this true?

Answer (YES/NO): YES